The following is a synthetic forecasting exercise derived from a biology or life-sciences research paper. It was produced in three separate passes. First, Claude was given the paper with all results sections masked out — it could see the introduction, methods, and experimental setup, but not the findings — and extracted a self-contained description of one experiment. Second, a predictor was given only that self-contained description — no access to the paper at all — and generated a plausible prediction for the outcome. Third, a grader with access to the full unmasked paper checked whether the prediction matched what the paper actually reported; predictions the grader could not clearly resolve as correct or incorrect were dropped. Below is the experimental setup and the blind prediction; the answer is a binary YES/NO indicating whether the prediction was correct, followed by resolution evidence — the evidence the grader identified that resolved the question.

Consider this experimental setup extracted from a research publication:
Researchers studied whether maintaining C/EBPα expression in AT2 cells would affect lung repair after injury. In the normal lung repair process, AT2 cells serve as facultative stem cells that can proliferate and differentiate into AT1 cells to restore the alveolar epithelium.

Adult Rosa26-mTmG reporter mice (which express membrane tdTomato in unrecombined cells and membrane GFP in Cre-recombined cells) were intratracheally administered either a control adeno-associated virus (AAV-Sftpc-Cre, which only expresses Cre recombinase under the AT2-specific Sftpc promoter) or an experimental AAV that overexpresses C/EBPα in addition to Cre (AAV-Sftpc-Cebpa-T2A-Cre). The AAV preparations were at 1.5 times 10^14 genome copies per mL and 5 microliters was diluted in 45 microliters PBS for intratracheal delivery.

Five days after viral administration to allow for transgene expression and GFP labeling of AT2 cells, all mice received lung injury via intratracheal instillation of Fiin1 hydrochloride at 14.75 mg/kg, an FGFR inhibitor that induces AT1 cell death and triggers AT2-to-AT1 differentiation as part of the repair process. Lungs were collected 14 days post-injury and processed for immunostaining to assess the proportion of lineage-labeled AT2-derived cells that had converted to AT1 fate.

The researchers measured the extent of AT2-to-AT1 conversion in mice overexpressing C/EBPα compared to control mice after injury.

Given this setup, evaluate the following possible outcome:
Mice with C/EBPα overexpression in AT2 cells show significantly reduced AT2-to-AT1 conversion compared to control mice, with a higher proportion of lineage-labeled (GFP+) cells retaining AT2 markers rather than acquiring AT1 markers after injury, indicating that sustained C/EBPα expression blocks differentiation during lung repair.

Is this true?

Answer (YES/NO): YES